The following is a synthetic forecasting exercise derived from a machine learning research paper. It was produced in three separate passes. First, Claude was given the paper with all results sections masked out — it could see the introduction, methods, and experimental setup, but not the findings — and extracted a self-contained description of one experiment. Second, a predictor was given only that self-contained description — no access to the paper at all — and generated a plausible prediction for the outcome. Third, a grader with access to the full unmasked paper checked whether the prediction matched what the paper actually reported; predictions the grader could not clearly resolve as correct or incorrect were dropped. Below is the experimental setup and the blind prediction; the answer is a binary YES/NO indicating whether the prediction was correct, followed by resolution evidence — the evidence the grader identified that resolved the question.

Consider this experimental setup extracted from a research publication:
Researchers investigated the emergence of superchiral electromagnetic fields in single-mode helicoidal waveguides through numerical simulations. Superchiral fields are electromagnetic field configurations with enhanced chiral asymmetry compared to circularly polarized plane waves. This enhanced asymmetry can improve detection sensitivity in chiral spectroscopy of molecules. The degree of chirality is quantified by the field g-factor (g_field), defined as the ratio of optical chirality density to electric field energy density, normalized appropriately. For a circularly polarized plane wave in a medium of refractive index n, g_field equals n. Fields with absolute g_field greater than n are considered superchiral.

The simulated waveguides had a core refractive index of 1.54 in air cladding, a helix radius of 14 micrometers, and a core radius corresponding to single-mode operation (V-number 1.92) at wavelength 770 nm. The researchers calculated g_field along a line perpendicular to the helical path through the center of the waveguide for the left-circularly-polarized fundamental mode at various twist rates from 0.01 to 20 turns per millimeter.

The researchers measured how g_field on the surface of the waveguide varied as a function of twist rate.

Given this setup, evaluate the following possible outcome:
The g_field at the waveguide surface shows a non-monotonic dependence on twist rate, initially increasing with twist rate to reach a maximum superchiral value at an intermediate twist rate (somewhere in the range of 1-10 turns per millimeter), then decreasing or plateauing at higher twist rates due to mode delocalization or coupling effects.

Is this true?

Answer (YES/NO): NO